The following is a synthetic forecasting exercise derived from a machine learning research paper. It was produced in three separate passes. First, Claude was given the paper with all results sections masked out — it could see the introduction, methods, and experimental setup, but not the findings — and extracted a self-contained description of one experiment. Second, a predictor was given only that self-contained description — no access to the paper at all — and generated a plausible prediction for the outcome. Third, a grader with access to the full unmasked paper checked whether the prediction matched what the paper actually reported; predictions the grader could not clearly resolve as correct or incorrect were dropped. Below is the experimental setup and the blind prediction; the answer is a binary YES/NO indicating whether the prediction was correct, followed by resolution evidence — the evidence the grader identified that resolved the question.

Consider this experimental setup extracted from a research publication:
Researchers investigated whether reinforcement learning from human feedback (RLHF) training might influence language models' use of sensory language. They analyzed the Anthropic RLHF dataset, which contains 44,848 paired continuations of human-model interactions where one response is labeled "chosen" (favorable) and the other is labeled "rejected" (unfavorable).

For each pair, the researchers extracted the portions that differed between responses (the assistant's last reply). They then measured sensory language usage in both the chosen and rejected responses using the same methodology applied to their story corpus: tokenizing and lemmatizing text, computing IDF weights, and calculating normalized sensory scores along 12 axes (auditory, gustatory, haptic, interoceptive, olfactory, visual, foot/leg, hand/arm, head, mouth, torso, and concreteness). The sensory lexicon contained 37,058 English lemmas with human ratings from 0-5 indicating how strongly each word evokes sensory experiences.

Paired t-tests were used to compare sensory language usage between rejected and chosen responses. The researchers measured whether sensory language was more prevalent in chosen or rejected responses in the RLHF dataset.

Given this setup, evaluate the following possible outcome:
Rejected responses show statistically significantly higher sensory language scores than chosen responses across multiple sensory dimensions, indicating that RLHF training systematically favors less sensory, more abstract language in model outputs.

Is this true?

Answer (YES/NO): YES